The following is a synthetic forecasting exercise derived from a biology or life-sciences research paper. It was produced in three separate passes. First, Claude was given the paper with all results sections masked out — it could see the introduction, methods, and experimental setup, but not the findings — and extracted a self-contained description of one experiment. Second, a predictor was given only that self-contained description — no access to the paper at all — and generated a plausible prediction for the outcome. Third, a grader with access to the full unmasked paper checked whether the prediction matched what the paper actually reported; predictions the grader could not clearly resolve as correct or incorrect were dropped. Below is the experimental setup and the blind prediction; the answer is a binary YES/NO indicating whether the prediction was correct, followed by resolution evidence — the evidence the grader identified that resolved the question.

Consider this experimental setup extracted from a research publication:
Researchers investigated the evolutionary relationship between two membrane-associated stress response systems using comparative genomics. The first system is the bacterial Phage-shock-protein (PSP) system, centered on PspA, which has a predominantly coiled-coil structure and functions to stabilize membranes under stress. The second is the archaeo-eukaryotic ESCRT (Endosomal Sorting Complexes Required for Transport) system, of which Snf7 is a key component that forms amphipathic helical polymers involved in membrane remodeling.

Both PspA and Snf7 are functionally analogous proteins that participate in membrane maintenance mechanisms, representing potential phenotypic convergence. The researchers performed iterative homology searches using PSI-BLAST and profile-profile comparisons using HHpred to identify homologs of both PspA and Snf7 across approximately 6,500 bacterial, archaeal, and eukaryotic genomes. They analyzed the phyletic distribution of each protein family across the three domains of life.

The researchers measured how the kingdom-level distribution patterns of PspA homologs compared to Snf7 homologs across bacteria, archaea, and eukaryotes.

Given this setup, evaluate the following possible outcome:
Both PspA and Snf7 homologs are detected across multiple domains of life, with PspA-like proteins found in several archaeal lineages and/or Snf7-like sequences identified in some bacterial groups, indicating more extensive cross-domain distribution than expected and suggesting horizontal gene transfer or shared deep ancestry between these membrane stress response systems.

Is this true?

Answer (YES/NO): YES